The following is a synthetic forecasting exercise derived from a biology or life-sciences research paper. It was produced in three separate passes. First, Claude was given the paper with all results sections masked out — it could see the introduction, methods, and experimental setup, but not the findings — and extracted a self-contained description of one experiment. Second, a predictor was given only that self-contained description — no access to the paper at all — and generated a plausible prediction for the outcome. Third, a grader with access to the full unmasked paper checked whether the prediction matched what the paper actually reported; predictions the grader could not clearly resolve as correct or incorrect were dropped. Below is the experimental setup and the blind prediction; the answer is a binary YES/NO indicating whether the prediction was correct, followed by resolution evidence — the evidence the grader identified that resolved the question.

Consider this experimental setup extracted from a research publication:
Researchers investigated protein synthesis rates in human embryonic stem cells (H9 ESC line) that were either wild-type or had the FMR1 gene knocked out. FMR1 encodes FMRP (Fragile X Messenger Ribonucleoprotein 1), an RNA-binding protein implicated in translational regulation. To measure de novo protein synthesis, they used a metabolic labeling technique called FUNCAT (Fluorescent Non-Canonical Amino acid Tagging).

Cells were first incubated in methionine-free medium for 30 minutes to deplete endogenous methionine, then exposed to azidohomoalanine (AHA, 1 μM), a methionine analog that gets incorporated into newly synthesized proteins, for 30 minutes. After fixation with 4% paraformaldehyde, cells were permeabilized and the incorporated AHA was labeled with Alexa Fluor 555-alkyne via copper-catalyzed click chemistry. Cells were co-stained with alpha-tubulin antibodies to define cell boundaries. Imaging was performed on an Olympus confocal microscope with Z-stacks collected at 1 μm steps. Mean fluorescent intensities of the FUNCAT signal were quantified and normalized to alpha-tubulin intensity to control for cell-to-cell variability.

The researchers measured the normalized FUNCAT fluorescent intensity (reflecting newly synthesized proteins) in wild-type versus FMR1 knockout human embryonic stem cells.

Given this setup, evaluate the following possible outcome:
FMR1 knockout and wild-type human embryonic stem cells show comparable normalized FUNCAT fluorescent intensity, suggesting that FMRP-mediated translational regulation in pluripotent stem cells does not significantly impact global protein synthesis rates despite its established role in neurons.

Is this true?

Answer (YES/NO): NO